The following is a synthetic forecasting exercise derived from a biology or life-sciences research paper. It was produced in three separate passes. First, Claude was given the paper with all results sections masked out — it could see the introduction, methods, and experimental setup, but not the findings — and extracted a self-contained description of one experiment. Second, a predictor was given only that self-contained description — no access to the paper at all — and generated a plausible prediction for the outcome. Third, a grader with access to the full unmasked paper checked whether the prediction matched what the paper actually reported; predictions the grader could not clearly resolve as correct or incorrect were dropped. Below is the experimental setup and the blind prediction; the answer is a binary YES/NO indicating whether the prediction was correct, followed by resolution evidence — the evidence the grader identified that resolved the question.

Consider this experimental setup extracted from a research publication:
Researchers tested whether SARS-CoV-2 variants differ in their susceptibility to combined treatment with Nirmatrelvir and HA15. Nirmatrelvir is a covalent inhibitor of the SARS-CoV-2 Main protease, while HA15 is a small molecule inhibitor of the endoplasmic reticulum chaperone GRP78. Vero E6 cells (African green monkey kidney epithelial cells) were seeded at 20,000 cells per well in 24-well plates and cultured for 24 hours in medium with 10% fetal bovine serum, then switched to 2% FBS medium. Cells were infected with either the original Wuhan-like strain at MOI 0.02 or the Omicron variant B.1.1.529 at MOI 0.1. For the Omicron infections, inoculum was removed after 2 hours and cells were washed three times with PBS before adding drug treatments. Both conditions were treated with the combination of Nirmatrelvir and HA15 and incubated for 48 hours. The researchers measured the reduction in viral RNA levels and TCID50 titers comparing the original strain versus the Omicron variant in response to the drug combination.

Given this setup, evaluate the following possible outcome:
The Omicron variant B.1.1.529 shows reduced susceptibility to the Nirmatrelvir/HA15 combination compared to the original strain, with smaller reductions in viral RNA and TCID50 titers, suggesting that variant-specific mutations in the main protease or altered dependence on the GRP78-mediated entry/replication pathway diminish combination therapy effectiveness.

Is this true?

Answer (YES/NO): NO